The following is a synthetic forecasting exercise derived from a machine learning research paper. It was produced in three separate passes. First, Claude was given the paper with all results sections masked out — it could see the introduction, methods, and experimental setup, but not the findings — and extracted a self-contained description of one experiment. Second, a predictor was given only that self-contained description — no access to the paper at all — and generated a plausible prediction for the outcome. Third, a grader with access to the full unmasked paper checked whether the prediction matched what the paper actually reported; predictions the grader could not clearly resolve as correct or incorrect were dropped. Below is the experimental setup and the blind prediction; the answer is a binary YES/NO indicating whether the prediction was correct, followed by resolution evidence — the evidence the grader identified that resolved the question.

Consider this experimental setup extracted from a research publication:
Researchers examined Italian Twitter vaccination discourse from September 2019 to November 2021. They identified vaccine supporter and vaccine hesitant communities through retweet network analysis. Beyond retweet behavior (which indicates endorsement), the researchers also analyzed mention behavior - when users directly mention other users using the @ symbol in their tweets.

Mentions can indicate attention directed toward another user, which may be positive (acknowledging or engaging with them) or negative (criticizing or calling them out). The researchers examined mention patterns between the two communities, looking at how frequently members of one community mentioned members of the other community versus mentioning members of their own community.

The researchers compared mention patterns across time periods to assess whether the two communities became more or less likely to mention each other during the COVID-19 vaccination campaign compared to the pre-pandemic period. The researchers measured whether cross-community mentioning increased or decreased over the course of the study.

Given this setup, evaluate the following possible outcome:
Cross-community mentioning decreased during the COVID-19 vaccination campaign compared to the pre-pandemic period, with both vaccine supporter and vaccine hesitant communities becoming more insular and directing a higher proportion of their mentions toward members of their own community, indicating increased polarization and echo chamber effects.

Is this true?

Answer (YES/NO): NO